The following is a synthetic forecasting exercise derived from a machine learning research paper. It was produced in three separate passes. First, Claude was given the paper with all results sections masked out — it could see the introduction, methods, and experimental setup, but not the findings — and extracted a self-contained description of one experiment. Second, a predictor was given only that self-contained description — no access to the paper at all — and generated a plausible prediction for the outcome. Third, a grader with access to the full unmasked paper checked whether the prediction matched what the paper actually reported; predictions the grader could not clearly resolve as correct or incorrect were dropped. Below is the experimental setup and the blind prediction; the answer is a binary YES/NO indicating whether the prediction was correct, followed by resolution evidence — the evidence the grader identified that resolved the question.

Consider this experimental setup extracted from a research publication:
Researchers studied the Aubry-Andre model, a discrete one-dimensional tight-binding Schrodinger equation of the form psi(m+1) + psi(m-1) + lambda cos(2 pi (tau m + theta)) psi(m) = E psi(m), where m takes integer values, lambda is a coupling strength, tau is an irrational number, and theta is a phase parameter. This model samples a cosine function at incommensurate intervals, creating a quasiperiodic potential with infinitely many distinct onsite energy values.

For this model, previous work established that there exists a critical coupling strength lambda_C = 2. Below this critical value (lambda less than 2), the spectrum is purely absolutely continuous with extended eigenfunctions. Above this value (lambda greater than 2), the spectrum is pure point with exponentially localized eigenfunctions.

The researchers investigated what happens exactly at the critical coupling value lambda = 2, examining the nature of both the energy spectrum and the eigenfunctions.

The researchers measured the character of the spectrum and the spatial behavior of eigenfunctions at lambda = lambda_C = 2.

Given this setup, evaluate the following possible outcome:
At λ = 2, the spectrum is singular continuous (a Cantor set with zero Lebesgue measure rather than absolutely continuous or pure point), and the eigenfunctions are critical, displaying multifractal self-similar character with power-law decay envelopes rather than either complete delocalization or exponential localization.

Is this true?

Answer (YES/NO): YES